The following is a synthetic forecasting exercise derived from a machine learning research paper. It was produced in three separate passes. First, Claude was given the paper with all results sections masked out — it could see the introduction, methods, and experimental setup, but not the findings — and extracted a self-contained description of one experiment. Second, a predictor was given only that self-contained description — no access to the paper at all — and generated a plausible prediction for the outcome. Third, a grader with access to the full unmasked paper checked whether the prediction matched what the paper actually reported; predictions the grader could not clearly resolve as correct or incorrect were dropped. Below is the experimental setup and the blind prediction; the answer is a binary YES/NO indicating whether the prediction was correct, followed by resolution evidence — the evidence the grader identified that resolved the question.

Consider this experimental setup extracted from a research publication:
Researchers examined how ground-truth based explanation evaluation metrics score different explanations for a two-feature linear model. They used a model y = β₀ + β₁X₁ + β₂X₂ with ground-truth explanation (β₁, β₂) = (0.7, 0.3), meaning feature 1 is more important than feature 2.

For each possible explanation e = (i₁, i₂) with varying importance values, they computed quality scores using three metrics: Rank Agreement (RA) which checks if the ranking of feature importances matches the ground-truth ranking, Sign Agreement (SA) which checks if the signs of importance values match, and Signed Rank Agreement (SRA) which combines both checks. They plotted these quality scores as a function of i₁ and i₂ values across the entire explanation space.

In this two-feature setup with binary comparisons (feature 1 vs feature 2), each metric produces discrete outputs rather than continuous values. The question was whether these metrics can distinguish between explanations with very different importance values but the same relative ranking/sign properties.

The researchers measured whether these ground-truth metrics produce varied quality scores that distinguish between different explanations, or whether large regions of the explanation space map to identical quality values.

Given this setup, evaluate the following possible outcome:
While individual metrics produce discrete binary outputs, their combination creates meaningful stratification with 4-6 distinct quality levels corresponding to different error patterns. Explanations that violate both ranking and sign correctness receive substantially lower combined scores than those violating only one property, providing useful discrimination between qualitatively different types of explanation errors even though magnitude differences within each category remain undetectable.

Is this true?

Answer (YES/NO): NO